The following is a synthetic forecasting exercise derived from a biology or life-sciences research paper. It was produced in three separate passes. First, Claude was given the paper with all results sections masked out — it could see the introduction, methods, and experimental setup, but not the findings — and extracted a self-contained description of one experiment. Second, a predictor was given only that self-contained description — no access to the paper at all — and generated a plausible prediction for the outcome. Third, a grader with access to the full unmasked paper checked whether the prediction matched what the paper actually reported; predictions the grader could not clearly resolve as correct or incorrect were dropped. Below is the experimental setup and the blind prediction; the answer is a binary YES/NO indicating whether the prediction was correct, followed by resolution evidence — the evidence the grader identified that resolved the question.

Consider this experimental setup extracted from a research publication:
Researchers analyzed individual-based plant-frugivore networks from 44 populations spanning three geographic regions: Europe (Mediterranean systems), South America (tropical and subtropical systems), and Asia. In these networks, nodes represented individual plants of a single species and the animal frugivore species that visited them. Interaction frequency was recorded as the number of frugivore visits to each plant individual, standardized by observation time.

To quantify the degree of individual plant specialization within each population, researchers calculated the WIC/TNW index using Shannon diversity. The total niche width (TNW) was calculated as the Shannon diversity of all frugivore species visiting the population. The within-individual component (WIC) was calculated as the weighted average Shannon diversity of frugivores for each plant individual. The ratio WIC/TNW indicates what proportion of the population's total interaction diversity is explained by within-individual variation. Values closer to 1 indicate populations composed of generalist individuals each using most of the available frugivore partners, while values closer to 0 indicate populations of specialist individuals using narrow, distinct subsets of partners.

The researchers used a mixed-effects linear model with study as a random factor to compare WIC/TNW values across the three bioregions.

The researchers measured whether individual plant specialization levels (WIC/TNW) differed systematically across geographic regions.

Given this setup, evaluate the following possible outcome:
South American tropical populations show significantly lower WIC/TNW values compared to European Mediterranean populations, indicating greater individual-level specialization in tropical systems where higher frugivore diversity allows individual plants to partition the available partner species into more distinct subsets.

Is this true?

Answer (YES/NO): YES